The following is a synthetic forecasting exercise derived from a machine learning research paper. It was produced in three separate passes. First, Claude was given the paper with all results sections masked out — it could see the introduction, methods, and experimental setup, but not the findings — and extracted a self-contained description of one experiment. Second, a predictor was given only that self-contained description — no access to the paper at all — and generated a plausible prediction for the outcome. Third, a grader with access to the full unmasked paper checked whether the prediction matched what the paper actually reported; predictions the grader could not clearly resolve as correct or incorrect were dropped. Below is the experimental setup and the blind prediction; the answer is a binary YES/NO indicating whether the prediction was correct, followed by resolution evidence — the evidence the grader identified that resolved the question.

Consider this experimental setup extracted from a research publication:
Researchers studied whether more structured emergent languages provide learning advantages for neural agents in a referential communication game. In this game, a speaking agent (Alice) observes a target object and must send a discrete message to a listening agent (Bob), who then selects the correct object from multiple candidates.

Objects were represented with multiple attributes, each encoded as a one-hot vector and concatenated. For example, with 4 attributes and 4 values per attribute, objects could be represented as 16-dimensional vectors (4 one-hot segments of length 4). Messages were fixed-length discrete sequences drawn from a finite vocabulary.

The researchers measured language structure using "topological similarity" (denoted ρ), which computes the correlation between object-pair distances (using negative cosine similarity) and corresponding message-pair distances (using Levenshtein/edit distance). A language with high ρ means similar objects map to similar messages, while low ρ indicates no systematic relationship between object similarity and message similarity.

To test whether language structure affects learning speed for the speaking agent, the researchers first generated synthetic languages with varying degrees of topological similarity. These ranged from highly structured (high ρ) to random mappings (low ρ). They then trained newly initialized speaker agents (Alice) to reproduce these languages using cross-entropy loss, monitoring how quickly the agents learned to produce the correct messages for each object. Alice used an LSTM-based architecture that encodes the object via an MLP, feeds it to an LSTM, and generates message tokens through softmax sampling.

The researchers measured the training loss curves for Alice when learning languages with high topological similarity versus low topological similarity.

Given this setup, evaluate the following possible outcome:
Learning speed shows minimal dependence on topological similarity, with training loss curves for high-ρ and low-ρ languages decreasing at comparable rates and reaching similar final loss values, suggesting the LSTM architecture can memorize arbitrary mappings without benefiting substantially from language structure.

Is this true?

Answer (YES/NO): NO